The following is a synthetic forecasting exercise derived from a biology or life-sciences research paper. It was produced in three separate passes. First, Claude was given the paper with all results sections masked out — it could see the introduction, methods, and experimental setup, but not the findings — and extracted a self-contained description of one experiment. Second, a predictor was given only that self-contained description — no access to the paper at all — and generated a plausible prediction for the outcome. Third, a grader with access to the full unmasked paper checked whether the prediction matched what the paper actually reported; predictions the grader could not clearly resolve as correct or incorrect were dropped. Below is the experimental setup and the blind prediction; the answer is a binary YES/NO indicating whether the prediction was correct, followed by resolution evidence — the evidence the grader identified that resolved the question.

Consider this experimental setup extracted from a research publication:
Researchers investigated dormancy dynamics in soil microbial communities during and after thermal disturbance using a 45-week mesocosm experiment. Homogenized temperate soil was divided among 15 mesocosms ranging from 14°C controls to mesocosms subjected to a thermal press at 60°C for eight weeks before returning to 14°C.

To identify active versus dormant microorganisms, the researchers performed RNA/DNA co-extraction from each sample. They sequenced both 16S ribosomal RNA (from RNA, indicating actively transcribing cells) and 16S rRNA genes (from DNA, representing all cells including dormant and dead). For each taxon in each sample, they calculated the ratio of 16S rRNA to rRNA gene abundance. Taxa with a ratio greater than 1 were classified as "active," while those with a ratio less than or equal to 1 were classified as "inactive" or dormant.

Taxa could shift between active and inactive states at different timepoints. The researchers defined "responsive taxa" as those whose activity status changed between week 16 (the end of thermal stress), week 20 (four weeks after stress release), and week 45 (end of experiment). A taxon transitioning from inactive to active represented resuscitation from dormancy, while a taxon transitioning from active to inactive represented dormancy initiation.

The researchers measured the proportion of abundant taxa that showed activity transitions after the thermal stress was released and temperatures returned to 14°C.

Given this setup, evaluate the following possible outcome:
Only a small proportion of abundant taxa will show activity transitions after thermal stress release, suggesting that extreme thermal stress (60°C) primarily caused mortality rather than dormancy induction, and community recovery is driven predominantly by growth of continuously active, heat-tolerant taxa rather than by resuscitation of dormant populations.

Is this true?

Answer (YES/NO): NO